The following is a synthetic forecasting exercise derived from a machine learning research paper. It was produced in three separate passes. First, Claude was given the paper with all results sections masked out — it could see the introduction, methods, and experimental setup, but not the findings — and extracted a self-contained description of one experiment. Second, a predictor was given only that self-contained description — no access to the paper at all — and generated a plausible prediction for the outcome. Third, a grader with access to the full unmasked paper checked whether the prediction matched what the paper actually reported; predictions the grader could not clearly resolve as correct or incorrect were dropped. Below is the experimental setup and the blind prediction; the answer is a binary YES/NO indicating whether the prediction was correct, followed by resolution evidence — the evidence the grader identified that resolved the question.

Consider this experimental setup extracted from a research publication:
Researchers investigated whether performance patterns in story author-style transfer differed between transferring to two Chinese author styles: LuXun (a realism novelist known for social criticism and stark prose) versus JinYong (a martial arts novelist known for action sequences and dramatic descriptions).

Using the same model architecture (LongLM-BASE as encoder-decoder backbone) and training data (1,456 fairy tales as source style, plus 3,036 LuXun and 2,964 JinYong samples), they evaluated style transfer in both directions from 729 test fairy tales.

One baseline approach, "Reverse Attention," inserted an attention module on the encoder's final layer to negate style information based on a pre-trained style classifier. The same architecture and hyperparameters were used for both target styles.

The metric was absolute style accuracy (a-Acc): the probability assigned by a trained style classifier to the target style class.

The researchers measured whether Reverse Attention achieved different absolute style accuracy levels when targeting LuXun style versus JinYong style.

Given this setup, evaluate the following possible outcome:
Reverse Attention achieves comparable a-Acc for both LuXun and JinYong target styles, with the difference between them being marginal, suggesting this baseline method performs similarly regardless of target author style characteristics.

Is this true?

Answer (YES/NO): NO